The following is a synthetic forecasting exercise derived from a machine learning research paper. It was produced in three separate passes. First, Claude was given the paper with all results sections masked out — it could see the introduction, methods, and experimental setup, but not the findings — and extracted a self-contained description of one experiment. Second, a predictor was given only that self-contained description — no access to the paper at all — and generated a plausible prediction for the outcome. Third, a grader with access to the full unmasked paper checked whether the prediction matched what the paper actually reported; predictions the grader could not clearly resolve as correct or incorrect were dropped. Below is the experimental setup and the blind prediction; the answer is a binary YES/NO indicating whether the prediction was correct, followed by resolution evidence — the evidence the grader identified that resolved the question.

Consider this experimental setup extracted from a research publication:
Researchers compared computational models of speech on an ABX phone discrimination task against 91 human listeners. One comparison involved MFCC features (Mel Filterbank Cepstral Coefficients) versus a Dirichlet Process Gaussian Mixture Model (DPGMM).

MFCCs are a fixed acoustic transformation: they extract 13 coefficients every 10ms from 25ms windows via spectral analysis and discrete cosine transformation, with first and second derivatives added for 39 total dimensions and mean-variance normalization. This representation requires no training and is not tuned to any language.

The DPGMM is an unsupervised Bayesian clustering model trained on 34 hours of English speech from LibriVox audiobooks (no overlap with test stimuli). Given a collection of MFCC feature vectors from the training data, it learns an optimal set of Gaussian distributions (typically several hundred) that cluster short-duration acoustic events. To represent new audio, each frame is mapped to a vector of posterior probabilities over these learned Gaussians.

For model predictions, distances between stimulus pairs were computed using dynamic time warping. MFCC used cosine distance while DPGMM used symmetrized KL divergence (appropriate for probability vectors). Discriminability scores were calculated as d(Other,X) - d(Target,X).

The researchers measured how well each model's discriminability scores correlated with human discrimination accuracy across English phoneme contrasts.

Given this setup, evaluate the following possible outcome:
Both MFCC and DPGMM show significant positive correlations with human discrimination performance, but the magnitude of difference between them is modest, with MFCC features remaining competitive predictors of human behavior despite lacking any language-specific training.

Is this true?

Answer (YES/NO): NO